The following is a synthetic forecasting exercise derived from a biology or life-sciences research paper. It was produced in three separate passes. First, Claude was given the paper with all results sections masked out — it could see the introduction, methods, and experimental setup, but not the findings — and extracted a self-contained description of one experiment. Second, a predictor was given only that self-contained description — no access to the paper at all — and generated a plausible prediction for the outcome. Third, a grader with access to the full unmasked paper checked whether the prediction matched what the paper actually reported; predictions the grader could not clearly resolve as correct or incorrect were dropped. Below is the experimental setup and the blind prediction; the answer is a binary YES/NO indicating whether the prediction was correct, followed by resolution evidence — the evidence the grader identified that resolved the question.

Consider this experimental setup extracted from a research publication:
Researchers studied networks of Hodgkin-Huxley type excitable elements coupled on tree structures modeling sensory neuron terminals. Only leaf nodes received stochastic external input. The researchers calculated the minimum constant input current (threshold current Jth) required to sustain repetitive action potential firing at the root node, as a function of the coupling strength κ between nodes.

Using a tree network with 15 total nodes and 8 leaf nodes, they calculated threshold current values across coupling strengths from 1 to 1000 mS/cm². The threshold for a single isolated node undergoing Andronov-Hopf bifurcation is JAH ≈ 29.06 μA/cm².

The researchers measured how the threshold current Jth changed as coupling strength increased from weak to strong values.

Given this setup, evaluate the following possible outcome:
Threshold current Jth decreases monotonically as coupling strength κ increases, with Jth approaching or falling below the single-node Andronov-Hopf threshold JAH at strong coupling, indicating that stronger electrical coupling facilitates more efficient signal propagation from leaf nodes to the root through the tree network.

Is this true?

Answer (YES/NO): NO